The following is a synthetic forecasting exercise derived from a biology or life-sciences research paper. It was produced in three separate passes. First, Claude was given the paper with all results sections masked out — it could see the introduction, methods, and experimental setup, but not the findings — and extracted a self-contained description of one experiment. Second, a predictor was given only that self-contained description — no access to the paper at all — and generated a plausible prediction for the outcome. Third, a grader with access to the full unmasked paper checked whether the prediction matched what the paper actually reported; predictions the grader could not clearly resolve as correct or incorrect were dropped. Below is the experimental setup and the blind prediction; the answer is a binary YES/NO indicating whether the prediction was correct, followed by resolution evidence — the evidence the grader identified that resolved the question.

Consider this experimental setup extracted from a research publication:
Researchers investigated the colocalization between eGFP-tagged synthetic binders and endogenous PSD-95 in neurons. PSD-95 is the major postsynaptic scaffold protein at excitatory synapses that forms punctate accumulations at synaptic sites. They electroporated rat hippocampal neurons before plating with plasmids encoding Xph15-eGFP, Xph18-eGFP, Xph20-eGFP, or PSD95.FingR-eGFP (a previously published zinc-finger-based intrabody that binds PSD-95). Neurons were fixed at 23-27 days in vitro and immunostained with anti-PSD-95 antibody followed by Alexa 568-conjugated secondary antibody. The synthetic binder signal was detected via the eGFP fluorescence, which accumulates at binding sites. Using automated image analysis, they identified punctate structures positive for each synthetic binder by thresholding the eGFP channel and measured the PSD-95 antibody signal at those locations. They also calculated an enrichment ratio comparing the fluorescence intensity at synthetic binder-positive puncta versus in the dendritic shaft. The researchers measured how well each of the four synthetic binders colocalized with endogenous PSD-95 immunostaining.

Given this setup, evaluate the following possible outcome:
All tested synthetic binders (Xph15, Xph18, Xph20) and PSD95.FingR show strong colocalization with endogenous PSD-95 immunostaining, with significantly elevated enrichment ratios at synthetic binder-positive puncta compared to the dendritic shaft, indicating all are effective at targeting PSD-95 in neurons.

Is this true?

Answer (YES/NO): YES